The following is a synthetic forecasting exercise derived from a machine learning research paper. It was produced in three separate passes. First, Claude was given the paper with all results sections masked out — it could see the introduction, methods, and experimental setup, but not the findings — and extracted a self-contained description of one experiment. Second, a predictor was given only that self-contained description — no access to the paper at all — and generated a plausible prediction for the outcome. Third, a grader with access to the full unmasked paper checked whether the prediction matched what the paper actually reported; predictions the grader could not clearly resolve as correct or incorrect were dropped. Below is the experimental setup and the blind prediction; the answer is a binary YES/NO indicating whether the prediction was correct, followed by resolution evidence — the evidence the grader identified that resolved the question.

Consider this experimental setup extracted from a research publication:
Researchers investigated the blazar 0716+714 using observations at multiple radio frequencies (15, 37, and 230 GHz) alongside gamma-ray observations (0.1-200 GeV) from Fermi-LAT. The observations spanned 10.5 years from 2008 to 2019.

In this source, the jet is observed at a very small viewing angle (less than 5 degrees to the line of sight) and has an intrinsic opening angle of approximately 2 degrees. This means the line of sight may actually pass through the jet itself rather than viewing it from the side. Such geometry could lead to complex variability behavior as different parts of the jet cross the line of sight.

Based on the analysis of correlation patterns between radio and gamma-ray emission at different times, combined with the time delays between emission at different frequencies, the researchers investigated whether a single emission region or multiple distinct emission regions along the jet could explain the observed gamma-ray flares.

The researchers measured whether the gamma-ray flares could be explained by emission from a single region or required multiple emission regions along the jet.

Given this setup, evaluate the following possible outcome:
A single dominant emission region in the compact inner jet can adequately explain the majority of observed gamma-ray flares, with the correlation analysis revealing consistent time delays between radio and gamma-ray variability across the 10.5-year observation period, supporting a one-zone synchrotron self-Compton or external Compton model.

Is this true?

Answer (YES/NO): NO